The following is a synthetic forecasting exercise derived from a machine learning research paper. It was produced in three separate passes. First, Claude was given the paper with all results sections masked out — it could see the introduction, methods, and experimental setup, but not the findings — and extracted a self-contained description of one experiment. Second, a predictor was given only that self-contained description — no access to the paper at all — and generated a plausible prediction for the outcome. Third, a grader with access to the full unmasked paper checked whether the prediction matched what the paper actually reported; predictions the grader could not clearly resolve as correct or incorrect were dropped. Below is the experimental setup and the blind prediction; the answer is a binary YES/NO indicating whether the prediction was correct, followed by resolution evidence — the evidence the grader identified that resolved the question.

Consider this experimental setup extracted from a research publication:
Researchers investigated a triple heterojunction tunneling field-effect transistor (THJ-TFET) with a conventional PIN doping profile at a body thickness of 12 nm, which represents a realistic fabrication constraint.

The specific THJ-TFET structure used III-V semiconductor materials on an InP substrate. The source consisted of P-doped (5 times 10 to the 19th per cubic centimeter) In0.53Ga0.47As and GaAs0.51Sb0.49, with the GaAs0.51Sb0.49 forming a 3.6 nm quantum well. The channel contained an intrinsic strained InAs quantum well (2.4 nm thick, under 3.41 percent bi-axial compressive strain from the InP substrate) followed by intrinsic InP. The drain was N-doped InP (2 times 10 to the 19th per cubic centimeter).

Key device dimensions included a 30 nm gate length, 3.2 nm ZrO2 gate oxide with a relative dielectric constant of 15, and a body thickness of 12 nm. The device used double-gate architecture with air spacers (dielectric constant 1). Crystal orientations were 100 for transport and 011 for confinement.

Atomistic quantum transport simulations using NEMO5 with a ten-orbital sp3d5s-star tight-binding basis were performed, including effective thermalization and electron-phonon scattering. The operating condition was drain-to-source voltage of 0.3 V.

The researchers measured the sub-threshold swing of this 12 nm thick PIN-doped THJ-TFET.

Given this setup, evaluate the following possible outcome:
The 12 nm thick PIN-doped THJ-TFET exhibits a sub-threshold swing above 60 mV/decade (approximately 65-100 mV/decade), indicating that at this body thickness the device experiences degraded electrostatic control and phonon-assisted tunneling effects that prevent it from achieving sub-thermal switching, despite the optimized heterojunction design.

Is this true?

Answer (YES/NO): NO